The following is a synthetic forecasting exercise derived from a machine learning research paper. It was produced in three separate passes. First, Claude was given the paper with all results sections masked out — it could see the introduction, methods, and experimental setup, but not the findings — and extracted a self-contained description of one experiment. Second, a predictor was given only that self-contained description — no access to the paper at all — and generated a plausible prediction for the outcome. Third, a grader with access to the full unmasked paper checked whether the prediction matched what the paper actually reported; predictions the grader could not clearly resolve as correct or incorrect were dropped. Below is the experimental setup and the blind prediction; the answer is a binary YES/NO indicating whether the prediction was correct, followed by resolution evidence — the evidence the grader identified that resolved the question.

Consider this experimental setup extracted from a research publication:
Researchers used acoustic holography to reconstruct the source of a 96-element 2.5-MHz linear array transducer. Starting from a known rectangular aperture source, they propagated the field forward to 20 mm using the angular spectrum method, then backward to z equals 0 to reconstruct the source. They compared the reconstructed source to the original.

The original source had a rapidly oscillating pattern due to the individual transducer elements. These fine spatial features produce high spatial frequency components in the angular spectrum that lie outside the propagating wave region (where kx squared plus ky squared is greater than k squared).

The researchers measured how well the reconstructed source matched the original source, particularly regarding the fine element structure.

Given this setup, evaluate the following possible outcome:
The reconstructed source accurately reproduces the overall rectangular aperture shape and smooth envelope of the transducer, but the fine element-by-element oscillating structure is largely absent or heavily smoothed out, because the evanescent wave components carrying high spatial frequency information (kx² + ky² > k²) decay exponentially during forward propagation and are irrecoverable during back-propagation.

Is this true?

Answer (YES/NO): YES